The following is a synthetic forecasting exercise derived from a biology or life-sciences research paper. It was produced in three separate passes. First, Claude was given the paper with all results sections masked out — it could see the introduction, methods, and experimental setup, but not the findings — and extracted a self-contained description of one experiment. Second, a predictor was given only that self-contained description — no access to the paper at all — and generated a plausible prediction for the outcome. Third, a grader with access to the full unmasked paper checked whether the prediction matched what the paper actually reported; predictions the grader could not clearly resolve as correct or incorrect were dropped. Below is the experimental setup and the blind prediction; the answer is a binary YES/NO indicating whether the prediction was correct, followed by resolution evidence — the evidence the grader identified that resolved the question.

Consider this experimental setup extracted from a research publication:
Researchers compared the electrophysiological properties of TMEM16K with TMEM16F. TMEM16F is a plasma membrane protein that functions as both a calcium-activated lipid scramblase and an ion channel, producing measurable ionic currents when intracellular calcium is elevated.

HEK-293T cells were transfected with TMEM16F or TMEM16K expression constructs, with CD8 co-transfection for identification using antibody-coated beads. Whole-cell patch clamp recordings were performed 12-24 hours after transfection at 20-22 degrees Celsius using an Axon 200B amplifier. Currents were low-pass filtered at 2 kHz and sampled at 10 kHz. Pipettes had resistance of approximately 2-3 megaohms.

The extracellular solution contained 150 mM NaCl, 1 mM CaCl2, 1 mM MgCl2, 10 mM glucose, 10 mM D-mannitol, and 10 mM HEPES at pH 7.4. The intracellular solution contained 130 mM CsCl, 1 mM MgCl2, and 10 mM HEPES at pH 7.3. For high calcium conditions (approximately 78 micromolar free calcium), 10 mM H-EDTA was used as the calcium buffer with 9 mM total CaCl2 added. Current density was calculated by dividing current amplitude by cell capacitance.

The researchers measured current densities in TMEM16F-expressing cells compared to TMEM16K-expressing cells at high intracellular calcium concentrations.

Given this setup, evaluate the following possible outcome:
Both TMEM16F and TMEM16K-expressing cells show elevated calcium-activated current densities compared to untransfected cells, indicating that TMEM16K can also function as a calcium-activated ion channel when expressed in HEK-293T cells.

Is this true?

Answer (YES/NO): NO